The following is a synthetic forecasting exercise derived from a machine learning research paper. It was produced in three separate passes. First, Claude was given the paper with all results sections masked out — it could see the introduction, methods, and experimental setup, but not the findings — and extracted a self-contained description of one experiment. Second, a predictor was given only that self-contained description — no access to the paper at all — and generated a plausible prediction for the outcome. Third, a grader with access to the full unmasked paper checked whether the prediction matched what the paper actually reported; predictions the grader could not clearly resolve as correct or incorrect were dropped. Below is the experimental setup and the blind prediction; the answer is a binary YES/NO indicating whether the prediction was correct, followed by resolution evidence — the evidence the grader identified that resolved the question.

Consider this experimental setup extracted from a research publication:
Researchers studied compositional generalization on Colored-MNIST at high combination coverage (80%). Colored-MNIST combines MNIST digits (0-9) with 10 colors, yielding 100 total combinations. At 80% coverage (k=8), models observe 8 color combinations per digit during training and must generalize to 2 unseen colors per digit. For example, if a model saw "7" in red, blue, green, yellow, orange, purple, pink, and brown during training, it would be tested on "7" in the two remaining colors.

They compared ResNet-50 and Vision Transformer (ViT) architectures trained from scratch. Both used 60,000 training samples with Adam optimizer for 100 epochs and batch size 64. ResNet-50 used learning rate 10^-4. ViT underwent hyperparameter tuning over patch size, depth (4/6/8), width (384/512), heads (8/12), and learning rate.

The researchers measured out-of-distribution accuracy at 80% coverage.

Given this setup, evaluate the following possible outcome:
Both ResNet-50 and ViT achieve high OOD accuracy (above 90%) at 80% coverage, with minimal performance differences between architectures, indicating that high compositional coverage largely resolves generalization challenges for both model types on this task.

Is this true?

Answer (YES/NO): YES